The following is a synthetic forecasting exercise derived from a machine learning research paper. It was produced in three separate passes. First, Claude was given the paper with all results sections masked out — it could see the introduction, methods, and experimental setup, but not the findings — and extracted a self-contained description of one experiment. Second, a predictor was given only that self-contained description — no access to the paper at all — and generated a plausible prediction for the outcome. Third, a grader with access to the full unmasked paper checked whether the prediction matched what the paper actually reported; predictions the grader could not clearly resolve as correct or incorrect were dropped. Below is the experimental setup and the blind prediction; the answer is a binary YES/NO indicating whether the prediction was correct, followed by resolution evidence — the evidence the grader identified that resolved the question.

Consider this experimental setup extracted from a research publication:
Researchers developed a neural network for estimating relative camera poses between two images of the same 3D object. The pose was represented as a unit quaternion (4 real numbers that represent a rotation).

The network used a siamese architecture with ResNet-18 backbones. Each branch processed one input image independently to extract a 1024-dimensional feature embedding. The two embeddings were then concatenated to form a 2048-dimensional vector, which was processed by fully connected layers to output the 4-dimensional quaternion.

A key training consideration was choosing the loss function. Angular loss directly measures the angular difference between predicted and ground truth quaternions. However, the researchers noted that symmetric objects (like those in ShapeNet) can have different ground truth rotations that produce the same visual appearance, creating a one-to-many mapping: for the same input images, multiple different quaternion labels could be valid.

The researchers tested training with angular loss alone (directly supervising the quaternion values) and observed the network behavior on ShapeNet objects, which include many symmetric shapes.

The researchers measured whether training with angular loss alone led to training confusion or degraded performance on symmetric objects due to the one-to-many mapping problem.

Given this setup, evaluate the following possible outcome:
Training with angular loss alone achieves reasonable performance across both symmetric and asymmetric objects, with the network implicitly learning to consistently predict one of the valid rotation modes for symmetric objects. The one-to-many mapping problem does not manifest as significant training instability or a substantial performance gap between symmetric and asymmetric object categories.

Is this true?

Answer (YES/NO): NO